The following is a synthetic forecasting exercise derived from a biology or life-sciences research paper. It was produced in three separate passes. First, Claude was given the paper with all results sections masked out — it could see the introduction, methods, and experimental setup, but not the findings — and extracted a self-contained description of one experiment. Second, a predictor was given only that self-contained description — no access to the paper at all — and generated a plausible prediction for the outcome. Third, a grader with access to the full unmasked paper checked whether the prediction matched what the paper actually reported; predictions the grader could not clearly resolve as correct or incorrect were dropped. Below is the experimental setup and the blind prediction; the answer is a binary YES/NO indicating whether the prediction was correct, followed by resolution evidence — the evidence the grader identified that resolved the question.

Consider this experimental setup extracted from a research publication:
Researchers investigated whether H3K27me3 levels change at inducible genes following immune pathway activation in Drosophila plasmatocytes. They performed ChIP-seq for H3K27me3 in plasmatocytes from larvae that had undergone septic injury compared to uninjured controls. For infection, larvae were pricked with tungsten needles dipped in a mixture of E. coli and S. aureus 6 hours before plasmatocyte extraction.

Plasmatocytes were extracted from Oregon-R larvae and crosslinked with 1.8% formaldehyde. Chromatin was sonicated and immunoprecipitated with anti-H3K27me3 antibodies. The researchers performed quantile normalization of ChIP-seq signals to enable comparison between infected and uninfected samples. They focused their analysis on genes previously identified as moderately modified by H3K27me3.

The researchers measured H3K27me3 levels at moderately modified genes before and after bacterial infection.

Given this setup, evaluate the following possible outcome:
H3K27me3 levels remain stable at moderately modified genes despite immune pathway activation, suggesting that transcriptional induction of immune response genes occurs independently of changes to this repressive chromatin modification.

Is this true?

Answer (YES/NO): NO